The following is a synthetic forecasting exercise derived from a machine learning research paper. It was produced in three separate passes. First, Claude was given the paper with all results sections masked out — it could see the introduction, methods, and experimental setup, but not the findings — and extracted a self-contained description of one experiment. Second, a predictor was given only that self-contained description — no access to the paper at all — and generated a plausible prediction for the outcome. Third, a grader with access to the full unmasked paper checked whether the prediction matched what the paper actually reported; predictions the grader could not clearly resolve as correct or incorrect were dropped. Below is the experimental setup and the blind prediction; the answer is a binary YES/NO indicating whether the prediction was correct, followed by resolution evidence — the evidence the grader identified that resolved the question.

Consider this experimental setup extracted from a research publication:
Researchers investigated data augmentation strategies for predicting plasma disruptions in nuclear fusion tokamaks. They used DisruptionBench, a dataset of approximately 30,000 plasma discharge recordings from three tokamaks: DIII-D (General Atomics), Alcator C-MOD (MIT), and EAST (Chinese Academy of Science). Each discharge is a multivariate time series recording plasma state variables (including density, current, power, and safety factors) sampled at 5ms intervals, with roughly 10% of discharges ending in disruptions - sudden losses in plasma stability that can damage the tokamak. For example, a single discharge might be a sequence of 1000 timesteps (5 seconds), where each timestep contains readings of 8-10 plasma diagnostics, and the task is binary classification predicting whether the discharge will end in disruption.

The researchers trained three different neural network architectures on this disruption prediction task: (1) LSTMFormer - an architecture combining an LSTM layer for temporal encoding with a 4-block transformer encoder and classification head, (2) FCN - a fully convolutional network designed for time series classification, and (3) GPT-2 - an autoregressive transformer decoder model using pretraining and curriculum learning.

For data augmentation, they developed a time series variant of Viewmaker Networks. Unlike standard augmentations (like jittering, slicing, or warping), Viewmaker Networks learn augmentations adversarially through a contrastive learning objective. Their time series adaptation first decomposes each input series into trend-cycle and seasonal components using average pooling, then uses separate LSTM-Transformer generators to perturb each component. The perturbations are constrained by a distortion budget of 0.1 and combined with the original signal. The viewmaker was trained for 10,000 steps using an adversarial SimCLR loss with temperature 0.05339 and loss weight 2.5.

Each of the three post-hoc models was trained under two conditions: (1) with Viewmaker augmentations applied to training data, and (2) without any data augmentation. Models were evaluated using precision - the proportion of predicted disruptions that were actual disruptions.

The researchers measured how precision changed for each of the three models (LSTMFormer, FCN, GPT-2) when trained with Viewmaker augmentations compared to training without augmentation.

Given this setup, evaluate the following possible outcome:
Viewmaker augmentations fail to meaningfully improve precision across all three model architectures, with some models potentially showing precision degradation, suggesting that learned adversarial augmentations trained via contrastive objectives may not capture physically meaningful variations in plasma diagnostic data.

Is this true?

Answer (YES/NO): NO